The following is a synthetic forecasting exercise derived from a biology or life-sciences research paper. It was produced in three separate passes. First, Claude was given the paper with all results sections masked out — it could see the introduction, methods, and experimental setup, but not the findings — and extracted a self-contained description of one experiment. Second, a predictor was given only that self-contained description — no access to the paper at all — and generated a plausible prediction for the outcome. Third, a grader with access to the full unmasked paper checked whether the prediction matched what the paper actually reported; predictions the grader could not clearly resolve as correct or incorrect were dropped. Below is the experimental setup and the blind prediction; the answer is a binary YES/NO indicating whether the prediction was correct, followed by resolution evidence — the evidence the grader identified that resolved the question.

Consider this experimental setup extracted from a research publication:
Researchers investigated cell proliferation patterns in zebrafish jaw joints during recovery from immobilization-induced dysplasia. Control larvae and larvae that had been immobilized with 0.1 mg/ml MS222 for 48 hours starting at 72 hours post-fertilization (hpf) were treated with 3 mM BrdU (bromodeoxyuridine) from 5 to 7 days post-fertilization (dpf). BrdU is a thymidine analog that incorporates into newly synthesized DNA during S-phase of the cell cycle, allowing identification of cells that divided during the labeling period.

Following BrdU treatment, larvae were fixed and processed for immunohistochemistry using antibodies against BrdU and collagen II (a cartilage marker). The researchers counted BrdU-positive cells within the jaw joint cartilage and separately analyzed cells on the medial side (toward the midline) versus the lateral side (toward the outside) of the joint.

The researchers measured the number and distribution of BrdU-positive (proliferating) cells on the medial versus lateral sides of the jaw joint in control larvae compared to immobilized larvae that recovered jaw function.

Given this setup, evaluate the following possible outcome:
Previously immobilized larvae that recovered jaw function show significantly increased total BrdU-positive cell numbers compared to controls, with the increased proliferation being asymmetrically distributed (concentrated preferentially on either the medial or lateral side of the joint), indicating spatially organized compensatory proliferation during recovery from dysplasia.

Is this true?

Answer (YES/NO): YES